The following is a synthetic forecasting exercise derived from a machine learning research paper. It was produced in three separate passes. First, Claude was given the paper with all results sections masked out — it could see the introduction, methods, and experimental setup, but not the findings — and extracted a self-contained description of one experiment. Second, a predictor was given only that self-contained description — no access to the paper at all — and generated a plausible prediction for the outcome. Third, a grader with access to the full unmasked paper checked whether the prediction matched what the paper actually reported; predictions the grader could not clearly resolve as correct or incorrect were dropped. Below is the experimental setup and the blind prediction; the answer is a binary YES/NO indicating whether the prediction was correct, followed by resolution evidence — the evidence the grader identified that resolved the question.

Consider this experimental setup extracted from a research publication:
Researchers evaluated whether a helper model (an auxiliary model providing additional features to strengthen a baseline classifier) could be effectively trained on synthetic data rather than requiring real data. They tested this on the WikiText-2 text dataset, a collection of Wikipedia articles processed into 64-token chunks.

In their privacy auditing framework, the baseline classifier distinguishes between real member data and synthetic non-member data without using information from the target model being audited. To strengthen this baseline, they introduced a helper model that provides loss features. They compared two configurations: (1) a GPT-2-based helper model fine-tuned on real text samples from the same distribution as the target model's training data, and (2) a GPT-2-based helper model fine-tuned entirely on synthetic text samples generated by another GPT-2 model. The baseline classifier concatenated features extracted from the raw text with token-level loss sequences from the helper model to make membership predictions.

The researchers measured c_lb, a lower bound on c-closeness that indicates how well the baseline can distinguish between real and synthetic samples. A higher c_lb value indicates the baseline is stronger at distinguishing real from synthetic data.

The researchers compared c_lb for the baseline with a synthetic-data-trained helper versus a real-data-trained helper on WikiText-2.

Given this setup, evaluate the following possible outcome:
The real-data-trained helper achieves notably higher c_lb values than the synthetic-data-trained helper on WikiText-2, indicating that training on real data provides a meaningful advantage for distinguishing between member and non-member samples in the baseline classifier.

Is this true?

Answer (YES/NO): NO